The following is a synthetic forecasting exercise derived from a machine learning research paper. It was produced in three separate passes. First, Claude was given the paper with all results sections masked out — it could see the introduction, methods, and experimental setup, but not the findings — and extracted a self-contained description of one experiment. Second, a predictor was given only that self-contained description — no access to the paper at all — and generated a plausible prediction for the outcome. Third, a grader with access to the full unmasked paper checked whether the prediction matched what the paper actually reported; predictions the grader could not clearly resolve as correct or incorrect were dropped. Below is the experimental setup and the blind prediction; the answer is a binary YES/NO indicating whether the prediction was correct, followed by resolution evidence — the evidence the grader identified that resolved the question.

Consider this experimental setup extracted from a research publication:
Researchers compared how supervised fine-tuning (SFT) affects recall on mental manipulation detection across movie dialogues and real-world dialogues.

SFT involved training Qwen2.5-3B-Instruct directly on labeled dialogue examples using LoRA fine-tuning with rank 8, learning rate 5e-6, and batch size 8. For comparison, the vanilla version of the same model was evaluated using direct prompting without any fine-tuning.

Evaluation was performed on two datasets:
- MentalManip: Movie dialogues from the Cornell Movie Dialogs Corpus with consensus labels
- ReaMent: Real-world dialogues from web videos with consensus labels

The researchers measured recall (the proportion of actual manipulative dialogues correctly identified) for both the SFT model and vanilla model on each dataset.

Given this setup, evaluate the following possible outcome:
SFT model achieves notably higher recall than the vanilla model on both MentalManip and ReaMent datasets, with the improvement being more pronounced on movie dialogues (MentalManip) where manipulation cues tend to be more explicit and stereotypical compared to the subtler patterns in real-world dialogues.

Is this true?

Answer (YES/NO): NO